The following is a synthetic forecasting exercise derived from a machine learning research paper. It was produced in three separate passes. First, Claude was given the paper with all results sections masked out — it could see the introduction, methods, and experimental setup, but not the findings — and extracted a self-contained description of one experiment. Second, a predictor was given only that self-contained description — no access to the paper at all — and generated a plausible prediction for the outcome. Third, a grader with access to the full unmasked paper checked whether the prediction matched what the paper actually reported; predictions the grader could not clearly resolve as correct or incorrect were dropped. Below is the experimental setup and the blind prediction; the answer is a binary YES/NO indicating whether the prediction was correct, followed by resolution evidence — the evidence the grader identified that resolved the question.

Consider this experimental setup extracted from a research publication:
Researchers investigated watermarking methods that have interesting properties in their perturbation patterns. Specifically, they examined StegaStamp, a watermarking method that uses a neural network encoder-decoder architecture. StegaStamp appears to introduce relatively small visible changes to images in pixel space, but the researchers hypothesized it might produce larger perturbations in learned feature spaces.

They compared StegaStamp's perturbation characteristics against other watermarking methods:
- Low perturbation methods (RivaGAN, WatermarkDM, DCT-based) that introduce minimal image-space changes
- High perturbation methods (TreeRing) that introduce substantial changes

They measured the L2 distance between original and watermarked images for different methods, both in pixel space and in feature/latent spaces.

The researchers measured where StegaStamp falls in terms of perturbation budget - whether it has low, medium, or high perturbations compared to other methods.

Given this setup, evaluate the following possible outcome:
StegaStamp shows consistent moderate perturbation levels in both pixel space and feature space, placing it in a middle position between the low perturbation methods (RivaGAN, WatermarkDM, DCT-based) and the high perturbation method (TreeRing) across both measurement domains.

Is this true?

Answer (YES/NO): NO